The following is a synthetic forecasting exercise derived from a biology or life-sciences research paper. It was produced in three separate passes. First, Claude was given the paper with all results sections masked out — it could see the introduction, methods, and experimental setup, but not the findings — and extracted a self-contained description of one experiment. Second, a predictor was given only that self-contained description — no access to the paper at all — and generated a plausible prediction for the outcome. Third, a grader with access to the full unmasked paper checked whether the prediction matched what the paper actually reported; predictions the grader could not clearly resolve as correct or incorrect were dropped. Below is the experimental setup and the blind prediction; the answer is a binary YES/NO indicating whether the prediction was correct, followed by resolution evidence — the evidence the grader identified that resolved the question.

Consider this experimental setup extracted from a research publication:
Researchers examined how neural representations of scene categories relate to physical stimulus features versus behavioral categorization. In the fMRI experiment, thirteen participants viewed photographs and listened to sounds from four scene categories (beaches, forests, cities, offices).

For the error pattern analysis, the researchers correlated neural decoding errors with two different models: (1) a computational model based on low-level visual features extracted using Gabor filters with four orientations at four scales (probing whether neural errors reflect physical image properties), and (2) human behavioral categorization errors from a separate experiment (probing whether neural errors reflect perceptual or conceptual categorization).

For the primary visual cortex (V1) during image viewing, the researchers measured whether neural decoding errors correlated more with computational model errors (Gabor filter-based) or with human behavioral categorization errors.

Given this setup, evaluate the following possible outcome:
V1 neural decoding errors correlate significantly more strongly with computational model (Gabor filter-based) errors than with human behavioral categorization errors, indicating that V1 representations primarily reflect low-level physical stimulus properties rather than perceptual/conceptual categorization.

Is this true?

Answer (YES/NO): YES